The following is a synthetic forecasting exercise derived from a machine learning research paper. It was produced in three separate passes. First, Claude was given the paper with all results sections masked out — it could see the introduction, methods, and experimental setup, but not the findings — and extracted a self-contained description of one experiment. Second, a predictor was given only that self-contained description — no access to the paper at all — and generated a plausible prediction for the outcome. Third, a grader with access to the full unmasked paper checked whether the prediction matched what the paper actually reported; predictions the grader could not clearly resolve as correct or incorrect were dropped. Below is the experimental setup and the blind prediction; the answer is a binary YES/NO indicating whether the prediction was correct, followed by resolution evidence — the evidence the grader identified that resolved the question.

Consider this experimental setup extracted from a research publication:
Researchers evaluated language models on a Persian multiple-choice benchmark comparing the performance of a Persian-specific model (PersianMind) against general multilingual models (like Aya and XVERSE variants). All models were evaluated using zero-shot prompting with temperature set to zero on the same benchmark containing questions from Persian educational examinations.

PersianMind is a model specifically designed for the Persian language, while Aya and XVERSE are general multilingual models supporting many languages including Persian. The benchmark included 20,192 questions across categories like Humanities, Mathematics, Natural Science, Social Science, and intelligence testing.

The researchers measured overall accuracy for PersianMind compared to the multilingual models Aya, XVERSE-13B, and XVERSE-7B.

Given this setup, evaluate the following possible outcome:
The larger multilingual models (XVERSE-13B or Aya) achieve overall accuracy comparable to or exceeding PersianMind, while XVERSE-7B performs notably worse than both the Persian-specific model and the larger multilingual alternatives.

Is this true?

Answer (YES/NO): NO